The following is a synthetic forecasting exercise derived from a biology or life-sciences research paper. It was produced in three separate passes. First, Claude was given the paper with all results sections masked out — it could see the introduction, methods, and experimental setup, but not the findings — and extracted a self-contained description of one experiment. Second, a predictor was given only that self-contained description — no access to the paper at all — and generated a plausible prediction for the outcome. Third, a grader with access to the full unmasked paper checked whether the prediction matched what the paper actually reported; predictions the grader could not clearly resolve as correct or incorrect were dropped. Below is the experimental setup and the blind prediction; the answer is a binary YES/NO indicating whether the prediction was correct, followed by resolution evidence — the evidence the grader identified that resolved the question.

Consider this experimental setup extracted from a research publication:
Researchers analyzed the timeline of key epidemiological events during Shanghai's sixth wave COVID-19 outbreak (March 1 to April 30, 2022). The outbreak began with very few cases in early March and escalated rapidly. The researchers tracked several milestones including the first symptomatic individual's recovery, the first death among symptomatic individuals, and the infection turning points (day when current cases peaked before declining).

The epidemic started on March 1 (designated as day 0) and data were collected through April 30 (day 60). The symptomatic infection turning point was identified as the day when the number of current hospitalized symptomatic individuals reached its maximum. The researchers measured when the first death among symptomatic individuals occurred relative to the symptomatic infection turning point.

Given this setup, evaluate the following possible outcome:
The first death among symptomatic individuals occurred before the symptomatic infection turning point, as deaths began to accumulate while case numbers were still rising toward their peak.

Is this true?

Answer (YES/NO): YES